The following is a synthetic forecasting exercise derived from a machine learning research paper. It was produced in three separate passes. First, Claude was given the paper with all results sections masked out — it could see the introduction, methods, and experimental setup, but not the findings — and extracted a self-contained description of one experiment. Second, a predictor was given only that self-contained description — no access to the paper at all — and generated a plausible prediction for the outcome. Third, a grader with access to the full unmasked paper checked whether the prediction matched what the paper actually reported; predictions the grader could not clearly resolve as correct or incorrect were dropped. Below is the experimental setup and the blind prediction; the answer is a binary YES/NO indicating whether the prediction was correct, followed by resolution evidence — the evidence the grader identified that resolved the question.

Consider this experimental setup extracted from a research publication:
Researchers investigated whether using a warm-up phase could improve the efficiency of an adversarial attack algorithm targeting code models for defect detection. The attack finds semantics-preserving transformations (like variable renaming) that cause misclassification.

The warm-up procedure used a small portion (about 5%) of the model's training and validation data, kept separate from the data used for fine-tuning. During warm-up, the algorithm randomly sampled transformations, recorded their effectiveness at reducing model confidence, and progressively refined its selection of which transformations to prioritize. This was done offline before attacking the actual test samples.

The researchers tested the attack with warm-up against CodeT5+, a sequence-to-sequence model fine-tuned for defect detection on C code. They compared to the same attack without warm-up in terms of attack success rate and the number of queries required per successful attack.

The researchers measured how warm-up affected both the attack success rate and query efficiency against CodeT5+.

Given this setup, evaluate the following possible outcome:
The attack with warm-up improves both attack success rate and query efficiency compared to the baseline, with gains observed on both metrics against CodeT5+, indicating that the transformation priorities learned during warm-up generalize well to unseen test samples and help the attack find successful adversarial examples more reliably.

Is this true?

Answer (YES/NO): YES